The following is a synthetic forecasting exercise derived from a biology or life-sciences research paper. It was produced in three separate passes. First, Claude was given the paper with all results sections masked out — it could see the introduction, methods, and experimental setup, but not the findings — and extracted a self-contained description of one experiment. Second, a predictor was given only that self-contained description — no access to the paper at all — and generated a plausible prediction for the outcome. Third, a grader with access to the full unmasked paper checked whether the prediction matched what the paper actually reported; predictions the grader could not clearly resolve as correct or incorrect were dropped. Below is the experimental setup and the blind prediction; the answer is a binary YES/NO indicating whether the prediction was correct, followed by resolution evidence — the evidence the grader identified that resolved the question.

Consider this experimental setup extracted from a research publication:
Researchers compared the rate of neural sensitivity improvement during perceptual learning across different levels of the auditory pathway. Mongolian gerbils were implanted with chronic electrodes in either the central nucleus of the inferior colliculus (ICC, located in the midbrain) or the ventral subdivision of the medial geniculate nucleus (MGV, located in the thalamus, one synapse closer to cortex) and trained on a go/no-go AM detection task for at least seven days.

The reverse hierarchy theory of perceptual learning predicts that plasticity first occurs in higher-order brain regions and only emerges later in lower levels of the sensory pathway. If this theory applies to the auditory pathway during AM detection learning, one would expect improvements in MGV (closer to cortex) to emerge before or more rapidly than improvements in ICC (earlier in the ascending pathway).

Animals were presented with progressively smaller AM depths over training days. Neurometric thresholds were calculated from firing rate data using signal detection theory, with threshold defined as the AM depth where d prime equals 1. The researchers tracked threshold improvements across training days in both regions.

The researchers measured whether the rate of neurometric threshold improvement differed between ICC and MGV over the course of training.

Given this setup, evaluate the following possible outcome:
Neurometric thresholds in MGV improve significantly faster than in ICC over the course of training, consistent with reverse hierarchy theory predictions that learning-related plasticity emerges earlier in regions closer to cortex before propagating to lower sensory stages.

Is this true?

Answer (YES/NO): NO